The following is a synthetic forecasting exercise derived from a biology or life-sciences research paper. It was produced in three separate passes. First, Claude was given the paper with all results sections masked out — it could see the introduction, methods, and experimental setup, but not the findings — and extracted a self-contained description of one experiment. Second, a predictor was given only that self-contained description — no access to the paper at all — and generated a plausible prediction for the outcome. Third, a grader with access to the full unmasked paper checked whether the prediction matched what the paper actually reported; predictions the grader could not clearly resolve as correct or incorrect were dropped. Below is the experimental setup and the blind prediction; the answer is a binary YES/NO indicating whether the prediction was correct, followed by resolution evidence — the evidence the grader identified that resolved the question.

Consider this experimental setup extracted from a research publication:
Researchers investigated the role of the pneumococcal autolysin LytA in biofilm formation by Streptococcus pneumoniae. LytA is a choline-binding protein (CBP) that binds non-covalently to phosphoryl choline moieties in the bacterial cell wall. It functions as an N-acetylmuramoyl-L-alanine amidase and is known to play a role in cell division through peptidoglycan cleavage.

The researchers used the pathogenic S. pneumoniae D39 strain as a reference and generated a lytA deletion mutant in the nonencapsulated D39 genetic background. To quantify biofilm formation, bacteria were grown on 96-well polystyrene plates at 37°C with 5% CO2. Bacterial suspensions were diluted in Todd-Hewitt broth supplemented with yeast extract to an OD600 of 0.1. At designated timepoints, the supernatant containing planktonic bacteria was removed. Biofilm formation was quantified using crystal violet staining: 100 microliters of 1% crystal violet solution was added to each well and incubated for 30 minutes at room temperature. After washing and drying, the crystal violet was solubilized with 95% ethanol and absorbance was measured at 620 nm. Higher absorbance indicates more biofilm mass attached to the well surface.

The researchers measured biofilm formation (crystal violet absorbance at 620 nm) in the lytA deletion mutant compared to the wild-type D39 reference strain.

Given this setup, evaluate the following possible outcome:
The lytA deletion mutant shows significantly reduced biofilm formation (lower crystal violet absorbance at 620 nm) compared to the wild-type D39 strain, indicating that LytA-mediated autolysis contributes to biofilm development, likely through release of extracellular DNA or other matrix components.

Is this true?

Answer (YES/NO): NO